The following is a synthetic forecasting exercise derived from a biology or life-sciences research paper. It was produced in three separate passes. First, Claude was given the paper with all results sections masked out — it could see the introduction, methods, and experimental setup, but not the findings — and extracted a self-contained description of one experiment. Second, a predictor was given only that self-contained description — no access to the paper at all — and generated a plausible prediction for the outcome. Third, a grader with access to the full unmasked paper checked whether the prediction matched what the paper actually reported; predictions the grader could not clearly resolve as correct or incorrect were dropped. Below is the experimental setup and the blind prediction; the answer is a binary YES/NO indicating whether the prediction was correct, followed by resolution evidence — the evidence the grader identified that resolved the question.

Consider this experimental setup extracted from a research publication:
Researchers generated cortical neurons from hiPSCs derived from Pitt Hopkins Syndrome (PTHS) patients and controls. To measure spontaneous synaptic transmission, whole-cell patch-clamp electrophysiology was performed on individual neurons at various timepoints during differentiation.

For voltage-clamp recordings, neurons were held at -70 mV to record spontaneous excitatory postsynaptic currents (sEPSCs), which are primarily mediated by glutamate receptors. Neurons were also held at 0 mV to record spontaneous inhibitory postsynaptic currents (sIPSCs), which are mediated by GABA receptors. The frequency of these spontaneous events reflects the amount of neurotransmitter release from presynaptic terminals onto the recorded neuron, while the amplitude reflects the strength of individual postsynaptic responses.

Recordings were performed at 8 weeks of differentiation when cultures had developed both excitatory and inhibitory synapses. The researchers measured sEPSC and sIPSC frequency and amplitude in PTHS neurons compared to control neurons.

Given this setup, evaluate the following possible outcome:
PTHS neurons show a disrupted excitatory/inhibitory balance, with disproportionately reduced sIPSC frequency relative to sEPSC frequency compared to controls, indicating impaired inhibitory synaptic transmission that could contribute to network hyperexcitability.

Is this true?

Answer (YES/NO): NO